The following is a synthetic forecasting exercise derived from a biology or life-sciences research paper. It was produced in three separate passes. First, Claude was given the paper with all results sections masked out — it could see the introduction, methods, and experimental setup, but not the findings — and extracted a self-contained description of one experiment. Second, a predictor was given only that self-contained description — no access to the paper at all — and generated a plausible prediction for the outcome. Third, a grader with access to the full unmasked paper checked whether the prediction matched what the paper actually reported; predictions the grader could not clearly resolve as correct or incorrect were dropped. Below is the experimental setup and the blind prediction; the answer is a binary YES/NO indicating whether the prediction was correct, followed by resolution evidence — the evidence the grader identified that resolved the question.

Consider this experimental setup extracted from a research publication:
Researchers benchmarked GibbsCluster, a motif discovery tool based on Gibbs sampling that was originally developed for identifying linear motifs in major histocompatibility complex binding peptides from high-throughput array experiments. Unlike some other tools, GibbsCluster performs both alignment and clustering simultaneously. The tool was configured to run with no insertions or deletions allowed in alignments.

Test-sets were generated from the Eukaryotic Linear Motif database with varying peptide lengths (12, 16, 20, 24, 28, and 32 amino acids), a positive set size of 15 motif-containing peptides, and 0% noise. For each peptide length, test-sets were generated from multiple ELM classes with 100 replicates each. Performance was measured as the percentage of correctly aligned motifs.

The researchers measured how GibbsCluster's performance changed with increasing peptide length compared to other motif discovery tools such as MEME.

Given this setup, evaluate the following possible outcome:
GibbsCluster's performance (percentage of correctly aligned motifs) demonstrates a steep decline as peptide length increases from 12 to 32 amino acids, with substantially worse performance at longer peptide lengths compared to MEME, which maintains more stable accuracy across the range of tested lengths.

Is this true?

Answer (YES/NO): NO